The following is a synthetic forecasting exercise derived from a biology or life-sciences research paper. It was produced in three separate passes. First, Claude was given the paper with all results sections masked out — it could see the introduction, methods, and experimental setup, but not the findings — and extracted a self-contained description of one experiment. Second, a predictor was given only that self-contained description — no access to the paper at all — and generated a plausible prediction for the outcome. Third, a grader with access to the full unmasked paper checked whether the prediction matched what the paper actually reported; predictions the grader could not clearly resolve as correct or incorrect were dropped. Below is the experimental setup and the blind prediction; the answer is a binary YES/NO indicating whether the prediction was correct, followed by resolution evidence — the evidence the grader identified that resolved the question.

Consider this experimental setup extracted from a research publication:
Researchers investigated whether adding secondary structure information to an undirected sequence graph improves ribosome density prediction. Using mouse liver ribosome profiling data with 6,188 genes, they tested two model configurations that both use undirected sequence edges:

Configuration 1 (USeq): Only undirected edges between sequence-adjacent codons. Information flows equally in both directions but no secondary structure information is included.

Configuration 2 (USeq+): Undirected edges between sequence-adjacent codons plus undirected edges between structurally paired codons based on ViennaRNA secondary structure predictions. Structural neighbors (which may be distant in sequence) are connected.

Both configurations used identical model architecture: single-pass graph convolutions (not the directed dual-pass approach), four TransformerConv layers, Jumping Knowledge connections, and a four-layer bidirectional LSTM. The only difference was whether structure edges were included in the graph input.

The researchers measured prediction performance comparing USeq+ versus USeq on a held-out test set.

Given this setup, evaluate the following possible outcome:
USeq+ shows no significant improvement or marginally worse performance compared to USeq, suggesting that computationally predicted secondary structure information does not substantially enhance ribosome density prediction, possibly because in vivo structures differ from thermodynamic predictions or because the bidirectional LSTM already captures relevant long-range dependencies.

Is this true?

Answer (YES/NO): YES